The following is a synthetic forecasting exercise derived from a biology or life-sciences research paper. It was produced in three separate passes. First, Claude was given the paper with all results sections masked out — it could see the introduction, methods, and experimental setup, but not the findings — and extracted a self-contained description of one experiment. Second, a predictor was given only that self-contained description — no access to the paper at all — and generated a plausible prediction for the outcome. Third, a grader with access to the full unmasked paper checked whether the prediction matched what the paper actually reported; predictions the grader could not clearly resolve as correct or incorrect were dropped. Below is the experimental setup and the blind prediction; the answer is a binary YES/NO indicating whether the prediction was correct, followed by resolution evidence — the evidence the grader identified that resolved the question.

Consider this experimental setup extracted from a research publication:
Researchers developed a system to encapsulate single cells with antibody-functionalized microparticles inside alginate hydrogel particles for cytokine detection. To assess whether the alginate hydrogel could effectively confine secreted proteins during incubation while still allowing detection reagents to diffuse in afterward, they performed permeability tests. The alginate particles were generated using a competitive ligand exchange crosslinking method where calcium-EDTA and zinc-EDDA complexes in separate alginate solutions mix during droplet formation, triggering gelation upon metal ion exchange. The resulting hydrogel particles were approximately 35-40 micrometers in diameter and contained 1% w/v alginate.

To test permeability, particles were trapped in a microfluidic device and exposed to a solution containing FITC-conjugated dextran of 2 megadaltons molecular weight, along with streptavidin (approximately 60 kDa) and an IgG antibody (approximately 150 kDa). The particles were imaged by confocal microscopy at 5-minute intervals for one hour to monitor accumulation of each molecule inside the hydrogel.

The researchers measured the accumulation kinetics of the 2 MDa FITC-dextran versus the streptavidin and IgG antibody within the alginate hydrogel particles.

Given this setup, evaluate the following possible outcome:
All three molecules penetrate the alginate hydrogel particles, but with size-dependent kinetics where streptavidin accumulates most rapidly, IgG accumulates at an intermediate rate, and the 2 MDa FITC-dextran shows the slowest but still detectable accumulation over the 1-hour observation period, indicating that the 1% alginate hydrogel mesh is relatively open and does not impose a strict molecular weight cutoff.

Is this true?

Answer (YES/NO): NO